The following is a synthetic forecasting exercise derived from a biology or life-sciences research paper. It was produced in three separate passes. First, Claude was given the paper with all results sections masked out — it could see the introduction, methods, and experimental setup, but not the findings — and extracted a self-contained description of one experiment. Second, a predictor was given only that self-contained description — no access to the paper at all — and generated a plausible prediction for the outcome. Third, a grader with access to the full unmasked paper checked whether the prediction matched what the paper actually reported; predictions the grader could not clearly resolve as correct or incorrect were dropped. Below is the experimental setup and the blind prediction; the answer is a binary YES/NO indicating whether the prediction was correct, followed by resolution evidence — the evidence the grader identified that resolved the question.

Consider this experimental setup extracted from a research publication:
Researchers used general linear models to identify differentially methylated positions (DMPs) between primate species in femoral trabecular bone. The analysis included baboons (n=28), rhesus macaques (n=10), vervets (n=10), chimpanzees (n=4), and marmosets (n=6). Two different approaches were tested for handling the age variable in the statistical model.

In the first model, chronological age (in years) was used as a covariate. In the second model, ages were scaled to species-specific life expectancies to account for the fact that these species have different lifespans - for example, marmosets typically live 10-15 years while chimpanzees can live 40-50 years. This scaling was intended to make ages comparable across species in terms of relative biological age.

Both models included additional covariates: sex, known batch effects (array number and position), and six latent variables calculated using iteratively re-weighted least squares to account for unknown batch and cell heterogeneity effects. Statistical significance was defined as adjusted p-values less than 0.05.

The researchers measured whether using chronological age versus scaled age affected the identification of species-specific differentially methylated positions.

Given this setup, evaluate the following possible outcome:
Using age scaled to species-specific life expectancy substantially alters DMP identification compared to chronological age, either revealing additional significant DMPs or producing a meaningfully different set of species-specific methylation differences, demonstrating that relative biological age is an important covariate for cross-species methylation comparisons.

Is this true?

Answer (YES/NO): NO